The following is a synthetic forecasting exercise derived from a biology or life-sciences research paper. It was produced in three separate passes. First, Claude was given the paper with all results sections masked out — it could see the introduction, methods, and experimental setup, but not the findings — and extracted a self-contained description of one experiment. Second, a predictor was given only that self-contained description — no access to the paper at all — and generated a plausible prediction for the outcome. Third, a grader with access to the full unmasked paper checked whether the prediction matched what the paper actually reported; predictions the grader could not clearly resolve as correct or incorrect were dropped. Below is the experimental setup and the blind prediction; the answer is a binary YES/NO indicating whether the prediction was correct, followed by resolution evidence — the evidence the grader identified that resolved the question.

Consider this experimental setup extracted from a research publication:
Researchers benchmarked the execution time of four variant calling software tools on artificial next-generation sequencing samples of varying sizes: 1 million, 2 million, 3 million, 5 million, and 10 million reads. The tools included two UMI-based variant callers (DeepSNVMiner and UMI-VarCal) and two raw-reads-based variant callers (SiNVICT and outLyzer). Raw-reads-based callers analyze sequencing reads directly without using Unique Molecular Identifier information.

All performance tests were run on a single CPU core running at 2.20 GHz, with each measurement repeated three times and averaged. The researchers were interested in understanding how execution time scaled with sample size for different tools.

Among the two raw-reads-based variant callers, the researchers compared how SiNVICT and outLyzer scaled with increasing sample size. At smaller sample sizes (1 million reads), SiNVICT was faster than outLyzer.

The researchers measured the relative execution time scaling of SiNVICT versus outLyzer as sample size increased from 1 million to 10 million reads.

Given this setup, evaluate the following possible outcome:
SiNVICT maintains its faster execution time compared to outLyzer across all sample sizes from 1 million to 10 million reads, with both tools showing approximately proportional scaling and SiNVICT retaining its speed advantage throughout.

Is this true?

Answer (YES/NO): NO